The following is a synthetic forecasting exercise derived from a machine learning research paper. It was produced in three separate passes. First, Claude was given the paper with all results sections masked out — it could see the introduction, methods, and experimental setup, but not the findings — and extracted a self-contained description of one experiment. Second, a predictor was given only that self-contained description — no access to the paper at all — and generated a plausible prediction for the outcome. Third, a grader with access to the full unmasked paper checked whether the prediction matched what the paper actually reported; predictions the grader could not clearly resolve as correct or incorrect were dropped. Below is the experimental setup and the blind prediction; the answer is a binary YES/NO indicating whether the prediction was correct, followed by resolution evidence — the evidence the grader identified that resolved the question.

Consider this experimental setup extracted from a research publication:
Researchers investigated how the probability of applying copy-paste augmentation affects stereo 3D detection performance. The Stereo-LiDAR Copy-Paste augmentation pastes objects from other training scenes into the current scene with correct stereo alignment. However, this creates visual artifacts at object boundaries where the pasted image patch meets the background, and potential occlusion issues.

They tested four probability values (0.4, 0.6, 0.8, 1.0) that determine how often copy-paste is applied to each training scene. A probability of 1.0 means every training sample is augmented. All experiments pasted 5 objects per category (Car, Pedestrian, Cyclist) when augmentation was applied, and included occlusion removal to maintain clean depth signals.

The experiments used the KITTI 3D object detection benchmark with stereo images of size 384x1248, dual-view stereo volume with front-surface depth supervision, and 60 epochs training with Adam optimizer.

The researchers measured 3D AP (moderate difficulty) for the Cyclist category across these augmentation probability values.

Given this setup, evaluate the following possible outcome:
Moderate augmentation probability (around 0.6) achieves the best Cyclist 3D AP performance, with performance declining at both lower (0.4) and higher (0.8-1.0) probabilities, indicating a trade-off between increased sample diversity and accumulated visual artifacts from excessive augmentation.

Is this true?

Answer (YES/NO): NO